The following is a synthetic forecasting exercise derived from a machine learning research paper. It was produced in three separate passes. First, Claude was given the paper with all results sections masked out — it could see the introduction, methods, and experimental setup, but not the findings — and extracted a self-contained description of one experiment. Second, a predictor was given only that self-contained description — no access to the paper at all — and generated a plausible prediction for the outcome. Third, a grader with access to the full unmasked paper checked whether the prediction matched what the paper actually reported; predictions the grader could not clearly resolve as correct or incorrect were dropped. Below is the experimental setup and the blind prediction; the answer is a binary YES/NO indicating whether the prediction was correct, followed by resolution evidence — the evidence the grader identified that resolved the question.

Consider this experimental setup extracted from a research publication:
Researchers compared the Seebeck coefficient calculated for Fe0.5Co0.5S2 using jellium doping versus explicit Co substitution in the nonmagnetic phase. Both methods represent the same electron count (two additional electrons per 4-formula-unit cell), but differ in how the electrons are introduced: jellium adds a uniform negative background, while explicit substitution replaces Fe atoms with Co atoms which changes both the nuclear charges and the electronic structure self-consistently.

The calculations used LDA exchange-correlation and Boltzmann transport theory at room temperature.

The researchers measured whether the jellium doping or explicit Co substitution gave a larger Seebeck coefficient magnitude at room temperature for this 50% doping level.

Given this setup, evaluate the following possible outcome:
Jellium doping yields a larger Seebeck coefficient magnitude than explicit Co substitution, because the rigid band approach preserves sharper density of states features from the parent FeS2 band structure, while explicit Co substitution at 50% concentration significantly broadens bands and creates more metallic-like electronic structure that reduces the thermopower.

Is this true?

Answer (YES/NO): NO